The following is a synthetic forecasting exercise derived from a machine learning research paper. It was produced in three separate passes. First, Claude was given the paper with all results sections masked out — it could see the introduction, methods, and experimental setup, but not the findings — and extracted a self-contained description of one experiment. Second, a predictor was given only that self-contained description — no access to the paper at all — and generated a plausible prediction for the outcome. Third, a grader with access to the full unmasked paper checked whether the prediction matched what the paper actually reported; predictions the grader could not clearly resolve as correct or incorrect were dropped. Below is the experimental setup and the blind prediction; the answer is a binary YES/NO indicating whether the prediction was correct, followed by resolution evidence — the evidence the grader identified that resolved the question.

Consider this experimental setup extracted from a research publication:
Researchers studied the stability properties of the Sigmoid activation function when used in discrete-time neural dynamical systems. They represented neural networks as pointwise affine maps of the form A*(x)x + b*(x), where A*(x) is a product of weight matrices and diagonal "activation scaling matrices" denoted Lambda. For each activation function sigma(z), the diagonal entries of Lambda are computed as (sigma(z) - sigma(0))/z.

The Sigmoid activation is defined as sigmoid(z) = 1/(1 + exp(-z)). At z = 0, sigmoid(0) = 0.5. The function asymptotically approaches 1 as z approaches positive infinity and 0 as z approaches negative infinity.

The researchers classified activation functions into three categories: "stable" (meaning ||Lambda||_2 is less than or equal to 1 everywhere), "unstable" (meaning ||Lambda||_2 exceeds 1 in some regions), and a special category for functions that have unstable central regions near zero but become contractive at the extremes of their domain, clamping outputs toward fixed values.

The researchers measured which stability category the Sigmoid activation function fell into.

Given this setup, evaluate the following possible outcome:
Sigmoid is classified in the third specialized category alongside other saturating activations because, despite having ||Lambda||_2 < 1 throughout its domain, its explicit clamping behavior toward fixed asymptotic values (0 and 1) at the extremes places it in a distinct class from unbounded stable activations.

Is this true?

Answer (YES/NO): NO